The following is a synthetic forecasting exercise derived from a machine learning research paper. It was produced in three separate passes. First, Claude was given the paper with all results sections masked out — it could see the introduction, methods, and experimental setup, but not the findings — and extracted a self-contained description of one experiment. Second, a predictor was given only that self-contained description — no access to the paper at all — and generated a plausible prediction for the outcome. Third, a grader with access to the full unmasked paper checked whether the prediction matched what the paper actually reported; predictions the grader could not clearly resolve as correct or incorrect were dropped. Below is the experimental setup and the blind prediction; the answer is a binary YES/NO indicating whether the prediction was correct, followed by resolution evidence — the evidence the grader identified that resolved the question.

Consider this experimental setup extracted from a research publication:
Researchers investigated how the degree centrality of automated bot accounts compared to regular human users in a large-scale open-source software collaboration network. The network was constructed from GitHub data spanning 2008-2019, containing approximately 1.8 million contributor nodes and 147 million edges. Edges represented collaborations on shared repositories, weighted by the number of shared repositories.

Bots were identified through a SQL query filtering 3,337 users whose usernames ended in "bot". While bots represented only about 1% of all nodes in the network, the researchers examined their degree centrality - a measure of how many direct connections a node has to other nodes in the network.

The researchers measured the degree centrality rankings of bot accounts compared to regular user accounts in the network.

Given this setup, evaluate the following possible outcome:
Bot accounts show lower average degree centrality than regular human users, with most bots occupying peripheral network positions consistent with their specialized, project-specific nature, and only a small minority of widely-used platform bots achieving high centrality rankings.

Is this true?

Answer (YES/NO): NO